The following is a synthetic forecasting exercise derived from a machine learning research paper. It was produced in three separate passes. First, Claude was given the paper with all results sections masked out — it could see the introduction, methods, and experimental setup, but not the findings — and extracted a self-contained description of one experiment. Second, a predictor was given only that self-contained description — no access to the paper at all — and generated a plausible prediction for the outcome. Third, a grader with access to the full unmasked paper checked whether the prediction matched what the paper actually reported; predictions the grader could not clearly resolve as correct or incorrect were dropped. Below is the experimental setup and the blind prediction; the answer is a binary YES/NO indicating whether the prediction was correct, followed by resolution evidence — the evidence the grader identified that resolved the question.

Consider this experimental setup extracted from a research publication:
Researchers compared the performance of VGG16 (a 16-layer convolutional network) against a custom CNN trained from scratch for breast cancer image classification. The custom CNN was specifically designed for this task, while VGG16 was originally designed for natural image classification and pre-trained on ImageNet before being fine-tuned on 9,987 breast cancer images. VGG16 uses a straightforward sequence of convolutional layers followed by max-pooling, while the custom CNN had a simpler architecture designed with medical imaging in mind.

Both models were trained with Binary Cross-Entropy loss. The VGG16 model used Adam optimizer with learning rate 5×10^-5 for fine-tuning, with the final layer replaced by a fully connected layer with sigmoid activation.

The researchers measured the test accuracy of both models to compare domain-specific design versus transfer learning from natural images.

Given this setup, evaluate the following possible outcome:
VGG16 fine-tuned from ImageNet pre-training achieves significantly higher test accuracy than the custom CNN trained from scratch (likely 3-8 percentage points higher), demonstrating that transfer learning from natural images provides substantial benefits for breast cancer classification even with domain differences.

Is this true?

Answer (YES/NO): NO